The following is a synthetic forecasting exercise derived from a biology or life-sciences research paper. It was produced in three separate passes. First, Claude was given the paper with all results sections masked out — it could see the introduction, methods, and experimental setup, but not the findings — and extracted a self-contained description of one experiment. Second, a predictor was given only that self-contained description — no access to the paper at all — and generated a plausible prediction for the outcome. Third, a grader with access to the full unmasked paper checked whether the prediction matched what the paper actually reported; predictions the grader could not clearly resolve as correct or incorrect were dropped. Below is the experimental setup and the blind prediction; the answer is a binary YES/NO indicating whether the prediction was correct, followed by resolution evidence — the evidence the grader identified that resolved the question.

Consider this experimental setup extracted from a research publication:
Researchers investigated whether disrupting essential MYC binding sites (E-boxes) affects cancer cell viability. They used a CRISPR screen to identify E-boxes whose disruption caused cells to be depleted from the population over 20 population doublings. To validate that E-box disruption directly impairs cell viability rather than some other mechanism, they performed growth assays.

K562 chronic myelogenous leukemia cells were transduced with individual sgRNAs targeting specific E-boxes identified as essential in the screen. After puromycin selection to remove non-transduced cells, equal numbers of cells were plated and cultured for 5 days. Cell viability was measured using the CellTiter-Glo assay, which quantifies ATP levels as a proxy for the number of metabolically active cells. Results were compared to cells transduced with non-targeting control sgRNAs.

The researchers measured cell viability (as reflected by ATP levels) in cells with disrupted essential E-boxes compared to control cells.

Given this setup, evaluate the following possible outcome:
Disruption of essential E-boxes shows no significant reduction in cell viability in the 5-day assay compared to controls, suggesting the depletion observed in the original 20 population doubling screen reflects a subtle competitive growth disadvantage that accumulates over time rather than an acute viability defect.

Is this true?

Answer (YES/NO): NO